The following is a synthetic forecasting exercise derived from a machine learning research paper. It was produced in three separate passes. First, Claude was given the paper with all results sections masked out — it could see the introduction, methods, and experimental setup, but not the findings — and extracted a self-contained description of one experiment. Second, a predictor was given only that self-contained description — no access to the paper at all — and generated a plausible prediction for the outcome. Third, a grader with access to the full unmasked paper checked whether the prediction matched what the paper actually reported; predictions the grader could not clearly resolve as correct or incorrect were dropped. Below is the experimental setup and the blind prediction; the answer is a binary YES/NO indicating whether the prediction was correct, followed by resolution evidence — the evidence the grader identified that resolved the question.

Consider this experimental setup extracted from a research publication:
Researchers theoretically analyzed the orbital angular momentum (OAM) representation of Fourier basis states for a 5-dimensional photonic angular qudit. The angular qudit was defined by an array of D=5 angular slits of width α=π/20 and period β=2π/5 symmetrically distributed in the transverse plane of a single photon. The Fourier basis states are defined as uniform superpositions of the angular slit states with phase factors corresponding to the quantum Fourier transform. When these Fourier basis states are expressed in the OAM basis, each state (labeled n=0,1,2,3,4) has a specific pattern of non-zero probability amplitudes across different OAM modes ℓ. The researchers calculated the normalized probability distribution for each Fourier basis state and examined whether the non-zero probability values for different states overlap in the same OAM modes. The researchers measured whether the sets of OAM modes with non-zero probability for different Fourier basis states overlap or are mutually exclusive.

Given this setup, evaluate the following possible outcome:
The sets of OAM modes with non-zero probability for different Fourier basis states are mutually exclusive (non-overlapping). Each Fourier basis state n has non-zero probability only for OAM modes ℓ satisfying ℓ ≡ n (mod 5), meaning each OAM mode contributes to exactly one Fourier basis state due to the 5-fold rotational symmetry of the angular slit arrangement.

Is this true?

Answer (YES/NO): YES